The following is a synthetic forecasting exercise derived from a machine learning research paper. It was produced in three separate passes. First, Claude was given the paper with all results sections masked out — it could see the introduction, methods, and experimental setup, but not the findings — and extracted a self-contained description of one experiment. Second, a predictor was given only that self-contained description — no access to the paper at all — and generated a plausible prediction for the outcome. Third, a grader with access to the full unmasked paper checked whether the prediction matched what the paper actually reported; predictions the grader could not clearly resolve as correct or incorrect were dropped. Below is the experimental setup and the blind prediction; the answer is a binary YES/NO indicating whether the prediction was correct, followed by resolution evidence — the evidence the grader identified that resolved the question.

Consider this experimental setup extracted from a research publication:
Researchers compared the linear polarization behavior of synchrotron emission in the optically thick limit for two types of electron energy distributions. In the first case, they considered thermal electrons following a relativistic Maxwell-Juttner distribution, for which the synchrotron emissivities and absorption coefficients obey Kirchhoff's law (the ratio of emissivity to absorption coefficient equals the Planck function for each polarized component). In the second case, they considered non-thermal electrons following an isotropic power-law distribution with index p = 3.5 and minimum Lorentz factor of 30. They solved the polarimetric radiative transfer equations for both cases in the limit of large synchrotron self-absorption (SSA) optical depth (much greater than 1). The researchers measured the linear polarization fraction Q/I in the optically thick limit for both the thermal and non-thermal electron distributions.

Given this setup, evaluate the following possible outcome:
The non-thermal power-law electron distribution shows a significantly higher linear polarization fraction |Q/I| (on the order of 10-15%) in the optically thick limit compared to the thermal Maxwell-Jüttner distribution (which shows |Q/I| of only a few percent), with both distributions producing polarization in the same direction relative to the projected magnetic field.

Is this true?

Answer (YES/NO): NO